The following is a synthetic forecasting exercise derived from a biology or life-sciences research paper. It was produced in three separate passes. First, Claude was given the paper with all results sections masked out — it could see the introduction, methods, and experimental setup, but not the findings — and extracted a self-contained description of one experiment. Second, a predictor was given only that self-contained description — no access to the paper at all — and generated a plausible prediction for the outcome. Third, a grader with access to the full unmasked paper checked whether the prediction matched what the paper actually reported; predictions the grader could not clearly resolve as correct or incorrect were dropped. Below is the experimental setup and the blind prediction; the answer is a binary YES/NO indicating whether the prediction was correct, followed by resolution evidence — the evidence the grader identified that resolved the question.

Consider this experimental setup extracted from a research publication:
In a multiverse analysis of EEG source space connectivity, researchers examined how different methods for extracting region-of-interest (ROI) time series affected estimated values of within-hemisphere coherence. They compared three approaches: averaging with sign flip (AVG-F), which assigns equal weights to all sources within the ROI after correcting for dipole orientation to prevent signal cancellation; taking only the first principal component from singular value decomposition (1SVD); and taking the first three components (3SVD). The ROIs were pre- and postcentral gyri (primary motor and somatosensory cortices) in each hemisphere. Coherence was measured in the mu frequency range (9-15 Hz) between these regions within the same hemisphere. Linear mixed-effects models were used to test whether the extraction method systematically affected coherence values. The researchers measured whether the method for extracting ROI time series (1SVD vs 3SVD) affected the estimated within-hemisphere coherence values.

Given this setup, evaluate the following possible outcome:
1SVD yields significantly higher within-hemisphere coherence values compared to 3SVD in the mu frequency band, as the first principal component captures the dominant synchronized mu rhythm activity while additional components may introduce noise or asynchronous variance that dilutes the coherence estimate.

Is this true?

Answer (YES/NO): YES